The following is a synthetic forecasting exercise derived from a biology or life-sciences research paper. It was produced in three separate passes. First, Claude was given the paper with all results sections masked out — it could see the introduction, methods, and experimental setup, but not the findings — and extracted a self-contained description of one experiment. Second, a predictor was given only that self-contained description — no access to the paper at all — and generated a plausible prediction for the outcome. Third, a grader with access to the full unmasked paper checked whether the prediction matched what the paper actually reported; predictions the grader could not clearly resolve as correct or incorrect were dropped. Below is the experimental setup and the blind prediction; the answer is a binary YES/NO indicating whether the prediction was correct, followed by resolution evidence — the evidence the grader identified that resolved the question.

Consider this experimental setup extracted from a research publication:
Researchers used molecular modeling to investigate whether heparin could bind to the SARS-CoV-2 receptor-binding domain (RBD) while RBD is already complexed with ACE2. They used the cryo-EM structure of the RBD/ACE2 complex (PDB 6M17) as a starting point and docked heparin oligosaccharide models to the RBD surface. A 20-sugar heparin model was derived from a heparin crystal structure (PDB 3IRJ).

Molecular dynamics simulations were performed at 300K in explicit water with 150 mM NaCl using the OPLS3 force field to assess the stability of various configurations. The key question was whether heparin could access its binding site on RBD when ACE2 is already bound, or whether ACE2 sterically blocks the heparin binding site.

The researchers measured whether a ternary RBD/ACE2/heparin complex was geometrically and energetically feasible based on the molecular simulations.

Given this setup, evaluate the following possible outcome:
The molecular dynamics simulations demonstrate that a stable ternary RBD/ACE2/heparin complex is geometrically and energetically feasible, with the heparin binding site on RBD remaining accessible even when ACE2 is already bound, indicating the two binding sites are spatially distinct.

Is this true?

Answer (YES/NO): NO